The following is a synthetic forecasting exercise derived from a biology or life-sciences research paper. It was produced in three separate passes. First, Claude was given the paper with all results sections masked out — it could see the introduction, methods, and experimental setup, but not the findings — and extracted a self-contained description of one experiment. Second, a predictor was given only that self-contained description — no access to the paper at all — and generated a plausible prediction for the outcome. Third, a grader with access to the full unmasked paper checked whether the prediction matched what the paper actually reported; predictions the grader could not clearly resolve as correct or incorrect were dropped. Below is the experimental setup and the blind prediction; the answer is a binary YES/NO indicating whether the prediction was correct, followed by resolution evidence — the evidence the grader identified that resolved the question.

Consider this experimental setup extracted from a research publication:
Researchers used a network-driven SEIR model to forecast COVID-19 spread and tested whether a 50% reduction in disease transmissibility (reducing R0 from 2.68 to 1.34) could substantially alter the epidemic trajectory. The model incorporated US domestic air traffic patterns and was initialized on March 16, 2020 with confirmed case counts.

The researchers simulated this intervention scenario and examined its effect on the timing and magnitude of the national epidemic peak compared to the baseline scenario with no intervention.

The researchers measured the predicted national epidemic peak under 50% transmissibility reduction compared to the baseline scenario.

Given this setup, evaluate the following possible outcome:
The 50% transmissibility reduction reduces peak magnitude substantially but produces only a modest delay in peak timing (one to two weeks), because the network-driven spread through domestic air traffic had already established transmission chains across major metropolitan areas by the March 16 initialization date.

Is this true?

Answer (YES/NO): NO